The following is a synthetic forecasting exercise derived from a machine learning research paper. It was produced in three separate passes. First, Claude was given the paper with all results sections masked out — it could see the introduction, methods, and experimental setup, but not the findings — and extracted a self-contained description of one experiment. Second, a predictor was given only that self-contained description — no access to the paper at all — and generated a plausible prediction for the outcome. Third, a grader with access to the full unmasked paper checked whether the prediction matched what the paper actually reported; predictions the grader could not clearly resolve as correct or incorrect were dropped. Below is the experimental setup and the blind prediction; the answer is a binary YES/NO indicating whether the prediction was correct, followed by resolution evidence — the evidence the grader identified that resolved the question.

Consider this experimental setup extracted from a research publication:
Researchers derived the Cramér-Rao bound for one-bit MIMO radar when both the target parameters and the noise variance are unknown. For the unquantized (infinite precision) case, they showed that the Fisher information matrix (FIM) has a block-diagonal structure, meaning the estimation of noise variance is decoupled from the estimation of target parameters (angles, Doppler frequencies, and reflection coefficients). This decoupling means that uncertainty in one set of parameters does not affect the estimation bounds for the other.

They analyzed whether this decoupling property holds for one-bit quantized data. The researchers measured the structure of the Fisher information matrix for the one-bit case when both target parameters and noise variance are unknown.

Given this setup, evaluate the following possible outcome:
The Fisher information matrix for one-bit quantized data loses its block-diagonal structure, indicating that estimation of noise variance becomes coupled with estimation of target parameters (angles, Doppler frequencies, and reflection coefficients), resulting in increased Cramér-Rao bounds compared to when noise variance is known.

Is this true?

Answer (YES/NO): NO